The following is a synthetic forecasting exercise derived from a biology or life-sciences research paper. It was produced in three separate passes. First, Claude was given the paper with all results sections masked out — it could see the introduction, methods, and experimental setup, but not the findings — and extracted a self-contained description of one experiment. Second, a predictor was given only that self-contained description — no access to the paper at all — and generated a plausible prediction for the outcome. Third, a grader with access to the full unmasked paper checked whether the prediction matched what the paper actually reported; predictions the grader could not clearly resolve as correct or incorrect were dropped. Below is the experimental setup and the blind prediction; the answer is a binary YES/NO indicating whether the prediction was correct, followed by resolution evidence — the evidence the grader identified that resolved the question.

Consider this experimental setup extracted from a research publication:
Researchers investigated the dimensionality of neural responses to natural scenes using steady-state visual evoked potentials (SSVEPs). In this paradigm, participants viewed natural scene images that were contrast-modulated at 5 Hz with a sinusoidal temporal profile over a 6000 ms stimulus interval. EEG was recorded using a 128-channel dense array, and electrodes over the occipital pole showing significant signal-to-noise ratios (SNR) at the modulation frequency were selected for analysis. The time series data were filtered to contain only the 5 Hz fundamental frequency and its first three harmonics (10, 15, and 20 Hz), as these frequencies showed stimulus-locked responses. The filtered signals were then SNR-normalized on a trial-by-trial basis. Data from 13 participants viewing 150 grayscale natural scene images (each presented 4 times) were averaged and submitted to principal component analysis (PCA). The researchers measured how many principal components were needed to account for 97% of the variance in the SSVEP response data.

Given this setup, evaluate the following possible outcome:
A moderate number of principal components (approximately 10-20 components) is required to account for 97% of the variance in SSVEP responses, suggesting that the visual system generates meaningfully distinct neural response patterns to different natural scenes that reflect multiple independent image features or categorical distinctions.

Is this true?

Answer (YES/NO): NO